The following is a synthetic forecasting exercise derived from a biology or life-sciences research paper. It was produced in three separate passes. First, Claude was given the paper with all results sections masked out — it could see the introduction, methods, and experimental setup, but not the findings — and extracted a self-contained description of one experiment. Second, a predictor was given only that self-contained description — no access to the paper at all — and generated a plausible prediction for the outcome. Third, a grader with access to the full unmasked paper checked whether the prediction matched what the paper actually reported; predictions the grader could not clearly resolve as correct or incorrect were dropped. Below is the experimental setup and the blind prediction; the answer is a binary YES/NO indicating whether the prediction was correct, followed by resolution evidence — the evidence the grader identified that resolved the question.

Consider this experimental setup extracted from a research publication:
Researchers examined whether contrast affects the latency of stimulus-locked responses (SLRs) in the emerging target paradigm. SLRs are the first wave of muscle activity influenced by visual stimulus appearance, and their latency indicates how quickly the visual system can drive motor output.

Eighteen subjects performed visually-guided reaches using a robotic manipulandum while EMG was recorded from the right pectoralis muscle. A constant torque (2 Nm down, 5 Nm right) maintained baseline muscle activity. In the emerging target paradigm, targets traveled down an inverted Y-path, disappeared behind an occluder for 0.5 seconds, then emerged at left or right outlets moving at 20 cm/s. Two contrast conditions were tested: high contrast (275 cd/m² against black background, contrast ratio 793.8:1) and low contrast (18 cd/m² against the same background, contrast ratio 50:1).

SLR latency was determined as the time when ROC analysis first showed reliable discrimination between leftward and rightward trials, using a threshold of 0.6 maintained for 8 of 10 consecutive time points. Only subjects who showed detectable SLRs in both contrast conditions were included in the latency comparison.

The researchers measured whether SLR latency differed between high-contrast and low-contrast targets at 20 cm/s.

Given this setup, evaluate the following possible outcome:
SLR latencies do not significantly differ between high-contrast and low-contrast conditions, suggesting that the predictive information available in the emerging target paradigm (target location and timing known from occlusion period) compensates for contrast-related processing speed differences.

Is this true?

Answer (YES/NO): NO